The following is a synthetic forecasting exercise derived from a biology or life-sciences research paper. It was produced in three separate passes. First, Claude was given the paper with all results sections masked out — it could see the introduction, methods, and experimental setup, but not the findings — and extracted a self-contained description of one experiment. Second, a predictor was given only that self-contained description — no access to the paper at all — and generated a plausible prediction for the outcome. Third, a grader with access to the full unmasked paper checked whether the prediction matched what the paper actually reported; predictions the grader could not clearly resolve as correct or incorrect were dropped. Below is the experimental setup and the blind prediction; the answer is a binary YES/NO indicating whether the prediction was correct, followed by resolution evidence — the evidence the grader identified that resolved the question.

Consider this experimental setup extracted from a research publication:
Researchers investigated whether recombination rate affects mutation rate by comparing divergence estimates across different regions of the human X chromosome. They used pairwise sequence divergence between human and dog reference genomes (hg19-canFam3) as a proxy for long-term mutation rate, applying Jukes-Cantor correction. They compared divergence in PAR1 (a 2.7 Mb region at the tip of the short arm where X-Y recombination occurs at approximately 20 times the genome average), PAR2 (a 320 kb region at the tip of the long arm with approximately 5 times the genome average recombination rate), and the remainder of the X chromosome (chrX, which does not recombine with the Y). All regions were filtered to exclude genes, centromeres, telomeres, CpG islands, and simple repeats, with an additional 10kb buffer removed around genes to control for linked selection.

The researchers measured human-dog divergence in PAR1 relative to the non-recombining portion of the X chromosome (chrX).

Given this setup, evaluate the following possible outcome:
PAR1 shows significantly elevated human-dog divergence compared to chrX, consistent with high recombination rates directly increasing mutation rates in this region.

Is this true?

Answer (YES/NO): YES